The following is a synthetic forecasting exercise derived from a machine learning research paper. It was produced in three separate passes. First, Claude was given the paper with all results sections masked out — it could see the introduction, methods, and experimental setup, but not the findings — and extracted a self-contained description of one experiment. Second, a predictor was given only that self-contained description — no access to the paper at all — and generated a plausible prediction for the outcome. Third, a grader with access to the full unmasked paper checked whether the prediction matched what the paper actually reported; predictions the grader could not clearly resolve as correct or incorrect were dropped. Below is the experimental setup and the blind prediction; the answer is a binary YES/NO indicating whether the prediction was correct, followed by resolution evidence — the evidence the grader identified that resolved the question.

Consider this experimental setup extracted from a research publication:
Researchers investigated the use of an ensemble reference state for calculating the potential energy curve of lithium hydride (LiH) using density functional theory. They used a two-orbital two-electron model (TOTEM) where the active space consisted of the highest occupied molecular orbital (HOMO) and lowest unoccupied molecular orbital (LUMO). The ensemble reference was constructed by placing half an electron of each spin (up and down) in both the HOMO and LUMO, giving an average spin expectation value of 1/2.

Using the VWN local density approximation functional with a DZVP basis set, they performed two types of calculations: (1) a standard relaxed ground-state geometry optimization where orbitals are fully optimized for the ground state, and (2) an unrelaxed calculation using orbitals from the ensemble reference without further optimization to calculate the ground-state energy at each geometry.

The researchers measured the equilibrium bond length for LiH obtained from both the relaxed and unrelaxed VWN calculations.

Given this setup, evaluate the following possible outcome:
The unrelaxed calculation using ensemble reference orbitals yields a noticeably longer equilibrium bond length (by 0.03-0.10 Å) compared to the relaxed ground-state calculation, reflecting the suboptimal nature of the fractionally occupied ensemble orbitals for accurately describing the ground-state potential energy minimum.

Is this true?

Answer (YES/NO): NO